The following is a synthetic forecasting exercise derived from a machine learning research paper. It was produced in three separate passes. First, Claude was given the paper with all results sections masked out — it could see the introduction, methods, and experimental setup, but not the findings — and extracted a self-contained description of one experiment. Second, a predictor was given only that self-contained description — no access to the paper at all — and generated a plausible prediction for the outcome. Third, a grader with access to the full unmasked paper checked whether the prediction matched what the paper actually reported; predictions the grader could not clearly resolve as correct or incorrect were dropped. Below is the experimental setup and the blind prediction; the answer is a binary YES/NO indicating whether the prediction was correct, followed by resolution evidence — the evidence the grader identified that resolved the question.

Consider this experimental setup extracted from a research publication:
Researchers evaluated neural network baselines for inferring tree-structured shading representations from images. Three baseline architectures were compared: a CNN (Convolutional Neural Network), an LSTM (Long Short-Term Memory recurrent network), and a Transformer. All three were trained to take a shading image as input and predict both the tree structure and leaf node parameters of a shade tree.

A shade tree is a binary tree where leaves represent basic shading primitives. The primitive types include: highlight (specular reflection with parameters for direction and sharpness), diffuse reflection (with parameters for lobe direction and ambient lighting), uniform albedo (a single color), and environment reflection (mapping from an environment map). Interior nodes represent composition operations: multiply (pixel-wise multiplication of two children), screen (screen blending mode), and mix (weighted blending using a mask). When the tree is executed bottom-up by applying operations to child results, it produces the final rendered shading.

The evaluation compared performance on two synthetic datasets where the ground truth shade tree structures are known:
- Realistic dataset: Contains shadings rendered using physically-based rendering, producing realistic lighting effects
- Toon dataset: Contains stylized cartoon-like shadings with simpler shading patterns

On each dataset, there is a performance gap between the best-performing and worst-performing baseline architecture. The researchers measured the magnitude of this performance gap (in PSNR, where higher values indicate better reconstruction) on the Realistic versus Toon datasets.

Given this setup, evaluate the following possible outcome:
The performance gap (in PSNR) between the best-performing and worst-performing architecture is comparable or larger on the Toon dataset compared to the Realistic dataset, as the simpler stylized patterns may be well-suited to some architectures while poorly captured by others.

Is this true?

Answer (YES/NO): NO